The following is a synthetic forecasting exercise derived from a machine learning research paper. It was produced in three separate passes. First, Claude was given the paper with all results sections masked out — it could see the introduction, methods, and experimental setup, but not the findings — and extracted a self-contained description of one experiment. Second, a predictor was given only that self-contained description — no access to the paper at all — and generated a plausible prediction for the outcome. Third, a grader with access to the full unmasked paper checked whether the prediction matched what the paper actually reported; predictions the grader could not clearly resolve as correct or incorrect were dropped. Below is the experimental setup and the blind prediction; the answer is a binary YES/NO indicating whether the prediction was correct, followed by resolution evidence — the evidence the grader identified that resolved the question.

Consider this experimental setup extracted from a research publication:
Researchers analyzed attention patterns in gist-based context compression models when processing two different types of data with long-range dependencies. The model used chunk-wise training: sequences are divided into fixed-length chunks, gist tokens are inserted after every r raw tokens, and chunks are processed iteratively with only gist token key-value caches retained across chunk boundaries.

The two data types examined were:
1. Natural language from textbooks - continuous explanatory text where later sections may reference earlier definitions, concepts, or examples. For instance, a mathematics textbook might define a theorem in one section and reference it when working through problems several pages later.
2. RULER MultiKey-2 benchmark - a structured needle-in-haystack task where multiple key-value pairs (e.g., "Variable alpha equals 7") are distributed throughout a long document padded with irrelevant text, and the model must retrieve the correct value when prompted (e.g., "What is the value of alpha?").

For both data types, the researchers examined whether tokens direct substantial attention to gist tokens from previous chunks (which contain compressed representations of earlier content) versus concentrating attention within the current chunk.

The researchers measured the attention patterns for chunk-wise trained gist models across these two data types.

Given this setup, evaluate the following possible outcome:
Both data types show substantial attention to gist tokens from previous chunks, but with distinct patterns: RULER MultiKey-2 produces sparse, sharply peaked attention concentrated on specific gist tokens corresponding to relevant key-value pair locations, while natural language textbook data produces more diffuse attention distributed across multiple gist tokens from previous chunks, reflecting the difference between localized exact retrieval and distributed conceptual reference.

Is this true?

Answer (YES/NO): NO